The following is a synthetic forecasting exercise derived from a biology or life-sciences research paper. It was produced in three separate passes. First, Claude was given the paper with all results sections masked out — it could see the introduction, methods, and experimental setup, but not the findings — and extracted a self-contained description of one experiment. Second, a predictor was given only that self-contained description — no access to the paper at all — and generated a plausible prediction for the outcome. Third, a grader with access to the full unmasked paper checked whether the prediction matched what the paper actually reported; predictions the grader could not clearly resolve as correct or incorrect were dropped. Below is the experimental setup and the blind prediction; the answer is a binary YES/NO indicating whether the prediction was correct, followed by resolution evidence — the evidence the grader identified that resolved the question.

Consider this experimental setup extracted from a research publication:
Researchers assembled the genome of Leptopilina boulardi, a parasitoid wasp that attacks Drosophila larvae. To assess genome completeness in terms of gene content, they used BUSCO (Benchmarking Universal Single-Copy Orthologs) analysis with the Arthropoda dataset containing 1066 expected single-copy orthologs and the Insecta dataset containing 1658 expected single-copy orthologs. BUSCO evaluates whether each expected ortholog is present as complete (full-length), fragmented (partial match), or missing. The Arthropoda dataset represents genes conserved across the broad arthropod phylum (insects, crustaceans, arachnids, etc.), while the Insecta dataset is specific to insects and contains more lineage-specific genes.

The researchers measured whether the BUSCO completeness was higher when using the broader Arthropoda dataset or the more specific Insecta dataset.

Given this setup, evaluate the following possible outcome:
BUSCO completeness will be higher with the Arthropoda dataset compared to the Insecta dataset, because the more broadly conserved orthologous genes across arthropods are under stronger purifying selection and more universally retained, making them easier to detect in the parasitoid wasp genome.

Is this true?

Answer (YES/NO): YES